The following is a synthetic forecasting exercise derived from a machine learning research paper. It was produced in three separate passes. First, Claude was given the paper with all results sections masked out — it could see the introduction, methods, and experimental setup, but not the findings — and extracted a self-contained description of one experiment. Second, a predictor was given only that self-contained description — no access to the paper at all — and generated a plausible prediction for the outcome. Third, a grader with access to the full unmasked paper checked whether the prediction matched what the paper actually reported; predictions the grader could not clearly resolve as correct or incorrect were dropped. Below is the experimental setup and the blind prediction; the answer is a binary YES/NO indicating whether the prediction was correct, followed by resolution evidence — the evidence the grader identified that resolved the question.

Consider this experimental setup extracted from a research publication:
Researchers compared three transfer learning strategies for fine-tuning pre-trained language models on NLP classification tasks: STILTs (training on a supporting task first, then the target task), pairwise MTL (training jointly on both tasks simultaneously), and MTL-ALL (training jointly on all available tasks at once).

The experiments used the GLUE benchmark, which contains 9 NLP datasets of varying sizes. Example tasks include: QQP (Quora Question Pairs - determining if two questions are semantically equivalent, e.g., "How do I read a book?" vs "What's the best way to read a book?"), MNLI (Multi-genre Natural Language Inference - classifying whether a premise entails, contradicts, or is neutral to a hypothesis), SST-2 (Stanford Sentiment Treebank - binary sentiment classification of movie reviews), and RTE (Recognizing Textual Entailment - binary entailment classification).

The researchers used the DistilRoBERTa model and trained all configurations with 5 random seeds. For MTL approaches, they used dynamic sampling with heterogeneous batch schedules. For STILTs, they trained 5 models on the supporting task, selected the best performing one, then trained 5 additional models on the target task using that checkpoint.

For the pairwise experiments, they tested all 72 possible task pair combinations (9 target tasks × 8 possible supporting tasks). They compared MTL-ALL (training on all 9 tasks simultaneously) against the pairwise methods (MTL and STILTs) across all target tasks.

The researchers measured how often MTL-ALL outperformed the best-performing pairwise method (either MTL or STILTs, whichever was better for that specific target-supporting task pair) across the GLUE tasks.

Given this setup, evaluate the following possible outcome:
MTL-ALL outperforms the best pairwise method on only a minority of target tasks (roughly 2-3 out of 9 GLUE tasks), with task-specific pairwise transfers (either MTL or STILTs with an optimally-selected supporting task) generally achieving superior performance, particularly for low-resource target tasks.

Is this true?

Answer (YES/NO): NO